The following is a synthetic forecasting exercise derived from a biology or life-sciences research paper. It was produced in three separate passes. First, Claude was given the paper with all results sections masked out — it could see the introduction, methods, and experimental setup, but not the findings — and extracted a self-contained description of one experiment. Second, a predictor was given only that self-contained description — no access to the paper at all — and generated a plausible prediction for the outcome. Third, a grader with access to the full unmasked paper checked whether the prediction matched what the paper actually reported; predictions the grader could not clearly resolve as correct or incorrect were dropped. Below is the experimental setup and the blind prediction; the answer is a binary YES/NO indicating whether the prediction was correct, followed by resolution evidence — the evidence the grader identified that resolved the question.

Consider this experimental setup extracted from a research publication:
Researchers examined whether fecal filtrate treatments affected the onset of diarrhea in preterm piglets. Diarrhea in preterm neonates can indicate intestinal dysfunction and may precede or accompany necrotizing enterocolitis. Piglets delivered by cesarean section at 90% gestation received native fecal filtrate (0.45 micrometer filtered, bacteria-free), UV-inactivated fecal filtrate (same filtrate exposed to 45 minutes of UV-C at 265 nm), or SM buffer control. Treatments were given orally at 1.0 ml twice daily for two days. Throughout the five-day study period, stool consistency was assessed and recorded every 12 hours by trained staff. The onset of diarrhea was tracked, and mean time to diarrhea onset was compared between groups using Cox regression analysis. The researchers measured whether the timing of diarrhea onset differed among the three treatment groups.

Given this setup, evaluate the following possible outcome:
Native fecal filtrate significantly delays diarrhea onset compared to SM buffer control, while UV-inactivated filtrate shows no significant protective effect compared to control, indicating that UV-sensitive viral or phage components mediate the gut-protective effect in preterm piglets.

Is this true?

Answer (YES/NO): NO